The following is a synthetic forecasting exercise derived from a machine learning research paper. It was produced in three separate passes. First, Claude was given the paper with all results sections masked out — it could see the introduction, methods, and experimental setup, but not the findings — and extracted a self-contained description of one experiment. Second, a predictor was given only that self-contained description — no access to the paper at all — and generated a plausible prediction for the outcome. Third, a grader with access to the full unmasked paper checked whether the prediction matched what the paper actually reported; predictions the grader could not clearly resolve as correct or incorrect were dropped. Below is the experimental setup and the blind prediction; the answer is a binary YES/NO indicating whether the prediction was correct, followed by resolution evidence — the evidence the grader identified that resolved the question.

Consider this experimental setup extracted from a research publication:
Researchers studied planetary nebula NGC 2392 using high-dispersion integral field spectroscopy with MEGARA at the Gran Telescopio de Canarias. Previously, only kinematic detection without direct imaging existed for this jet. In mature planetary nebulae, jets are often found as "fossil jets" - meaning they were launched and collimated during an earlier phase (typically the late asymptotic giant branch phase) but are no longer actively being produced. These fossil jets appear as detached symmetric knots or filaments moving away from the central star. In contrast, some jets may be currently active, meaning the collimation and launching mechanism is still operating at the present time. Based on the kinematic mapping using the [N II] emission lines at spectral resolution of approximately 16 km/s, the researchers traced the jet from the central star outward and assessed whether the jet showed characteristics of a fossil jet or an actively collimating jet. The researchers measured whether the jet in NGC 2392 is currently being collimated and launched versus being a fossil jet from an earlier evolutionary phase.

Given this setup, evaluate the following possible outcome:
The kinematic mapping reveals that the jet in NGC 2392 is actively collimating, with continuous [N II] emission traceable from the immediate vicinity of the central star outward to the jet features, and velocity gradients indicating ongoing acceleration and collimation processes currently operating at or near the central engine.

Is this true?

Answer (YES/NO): YES